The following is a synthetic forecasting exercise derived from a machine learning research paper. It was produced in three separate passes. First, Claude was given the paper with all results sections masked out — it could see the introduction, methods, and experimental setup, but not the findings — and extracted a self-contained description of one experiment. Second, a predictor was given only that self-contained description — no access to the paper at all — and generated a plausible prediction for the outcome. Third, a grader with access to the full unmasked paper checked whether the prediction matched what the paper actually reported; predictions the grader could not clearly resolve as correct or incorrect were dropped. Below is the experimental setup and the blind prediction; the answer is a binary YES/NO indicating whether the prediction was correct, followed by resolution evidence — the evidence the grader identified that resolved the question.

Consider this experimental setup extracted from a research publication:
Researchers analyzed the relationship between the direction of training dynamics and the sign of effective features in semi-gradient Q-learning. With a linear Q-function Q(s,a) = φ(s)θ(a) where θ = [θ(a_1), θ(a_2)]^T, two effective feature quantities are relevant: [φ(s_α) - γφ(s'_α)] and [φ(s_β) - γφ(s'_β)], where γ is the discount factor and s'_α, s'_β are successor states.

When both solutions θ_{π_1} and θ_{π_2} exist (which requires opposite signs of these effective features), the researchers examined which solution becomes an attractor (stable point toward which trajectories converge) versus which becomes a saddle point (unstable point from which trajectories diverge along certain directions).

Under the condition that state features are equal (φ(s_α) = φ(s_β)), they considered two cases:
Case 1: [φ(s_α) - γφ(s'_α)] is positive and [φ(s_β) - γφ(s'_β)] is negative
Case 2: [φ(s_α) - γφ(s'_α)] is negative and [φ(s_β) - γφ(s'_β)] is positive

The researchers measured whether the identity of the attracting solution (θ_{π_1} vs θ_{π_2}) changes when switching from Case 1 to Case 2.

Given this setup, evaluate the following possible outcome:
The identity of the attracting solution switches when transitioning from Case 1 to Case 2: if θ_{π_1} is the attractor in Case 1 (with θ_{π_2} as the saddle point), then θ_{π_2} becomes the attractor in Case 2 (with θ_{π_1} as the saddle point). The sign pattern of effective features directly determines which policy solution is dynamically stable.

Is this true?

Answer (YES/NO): YES